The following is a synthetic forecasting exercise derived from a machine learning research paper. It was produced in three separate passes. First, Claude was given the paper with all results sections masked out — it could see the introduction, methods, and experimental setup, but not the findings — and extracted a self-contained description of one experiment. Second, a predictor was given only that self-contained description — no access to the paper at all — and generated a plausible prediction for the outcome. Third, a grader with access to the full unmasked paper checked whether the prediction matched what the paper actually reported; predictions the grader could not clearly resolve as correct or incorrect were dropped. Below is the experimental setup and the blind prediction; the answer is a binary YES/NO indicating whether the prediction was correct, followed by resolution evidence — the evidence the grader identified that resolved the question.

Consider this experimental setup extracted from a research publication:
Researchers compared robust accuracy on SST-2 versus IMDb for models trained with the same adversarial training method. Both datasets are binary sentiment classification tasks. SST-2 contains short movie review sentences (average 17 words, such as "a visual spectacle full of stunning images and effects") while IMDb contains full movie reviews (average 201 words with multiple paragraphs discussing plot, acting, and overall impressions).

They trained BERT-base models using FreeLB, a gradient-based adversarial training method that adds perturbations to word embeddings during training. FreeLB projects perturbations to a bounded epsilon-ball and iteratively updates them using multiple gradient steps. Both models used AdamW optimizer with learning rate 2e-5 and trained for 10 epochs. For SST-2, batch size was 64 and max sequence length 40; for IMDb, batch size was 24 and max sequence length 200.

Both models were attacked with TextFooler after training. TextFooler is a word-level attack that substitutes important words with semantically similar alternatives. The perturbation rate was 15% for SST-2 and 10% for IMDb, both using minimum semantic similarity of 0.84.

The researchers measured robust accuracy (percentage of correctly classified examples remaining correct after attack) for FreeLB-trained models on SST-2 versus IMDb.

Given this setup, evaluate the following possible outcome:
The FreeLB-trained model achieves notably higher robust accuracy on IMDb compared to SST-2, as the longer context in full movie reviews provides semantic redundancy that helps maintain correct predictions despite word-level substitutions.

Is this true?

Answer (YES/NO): NO